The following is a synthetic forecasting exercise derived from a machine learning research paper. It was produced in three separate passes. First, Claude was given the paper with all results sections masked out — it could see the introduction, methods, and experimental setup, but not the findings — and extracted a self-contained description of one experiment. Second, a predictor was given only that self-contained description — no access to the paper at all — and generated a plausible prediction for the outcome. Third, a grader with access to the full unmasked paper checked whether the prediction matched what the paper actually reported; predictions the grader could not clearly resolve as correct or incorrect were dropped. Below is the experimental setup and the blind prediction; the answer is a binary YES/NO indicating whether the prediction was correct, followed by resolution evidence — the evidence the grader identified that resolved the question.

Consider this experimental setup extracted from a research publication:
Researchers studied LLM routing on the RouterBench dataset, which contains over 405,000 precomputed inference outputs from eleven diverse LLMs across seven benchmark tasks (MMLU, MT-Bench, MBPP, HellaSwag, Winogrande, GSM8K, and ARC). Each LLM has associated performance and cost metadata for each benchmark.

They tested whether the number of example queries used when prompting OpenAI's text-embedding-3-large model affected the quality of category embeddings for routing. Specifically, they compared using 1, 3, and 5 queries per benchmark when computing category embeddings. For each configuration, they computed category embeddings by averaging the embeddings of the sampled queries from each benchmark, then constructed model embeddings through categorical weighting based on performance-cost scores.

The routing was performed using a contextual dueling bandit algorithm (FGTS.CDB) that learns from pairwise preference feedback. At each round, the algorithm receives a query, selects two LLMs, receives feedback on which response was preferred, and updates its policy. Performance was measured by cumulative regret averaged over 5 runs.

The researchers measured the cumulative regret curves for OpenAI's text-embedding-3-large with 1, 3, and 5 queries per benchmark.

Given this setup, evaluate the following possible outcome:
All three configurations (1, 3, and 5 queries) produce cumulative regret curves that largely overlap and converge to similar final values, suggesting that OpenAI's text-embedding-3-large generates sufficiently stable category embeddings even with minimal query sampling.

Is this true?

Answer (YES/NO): YES